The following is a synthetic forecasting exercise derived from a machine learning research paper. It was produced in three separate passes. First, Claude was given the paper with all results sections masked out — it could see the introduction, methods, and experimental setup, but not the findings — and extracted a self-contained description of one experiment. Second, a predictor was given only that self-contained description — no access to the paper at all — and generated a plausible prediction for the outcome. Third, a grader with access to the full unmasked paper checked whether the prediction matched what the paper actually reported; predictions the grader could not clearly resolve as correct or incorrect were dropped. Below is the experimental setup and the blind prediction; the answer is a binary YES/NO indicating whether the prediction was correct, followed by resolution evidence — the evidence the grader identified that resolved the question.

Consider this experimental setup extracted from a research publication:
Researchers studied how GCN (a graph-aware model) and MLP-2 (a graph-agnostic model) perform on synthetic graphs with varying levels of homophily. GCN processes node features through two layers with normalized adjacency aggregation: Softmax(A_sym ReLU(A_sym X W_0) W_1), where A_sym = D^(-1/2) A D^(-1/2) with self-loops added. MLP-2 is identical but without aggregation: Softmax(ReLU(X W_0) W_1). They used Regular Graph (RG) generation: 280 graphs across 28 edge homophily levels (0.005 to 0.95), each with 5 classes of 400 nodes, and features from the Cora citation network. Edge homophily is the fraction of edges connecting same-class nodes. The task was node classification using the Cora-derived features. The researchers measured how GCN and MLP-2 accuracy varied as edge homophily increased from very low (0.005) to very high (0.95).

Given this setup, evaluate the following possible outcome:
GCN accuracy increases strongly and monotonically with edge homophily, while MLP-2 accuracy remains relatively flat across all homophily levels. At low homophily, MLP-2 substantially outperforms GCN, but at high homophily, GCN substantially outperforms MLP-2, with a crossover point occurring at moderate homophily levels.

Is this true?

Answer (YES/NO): NO